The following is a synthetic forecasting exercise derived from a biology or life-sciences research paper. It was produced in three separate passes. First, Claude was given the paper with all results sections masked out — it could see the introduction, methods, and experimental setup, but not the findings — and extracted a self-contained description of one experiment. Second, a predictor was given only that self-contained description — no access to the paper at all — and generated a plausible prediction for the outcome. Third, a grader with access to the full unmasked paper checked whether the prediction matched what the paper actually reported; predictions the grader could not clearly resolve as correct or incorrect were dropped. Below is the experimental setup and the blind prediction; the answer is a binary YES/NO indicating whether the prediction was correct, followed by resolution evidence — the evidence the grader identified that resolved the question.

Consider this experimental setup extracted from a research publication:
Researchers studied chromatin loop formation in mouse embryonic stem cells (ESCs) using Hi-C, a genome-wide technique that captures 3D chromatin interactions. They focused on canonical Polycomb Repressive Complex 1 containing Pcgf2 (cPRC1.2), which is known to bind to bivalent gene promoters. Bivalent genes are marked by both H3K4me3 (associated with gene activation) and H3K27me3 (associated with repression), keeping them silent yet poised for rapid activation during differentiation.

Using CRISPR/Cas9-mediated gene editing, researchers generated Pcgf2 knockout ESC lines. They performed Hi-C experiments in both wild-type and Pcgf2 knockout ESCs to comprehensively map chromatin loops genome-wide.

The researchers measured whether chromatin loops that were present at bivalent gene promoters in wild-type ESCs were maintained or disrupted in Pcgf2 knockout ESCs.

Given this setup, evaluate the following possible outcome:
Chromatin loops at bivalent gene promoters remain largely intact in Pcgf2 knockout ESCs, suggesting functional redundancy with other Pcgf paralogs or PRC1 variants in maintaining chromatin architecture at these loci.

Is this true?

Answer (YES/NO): NO